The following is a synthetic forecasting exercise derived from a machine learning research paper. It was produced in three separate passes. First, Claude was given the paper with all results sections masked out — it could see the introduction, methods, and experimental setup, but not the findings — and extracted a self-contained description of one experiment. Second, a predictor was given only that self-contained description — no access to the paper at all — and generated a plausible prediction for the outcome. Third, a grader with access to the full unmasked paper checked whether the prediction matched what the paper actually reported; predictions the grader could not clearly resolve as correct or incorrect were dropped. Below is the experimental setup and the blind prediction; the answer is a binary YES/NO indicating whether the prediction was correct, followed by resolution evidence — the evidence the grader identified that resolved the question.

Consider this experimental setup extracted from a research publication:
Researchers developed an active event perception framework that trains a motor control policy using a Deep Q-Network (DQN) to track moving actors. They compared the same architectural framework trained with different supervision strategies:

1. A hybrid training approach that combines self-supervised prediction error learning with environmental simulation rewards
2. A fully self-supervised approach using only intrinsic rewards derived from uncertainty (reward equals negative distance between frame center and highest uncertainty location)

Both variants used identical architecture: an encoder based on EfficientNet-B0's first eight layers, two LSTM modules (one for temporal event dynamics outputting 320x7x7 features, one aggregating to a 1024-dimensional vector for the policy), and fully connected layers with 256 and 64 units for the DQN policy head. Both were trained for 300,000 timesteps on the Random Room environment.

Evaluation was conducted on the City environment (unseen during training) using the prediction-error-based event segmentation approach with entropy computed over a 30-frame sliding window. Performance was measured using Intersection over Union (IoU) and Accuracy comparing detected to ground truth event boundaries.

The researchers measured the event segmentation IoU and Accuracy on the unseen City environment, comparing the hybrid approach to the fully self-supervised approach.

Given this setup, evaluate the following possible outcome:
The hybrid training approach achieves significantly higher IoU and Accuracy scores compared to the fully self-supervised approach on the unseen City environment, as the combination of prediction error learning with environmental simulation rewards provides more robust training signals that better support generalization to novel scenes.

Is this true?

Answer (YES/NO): YES